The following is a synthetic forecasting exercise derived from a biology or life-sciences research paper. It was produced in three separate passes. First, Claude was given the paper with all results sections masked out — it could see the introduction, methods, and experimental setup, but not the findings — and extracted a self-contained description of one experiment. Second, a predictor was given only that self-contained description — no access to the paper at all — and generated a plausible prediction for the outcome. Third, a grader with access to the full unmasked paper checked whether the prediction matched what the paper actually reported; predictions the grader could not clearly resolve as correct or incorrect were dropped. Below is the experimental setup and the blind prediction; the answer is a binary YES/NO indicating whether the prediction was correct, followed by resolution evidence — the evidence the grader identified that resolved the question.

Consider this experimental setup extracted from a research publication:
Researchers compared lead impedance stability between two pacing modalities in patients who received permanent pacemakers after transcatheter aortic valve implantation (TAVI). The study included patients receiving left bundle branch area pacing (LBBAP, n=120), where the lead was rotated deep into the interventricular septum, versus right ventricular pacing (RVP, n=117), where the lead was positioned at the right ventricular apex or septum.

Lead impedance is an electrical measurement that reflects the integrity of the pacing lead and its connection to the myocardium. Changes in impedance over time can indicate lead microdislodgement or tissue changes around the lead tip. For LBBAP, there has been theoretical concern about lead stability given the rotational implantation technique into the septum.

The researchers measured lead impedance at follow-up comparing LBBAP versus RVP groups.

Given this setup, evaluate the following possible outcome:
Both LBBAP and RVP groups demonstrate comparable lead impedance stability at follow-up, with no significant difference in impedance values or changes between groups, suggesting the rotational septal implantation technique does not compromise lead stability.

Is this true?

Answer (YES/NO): YES